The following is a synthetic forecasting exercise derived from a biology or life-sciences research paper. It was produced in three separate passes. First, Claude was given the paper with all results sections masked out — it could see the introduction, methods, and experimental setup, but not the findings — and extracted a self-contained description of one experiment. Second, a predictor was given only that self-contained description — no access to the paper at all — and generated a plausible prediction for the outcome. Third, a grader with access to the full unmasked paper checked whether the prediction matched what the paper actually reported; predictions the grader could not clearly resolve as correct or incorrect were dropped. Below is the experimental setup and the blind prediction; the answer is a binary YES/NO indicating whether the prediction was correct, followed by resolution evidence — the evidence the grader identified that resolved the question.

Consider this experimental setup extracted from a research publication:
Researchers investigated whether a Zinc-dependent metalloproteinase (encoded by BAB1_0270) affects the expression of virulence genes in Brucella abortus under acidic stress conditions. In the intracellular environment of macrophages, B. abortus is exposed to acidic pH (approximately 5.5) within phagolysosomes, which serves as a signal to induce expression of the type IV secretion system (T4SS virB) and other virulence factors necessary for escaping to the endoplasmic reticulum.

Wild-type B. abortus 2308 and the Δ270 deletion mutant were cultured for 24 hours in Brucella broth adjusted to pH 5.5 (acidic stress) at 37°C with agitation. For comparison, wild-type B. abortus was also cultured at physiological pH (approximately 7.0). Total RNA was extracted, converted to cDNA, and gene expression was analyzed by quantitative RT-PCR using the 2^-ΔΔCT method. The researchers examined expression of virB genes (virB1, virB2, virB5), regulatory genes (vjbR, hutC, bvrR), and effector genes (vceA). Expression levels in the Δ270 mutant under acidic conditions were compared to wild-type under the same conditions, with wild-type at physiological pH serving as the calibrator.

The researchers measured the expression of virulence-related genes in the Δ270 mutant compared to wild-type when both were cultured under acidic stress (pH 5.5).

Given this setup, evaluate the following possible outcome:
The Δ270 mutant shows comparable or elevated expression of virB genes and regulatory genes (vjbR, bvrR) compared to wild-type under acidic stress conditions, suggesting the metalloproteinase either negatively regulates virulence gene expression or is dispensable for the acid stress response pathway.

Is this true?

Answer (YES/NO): NO